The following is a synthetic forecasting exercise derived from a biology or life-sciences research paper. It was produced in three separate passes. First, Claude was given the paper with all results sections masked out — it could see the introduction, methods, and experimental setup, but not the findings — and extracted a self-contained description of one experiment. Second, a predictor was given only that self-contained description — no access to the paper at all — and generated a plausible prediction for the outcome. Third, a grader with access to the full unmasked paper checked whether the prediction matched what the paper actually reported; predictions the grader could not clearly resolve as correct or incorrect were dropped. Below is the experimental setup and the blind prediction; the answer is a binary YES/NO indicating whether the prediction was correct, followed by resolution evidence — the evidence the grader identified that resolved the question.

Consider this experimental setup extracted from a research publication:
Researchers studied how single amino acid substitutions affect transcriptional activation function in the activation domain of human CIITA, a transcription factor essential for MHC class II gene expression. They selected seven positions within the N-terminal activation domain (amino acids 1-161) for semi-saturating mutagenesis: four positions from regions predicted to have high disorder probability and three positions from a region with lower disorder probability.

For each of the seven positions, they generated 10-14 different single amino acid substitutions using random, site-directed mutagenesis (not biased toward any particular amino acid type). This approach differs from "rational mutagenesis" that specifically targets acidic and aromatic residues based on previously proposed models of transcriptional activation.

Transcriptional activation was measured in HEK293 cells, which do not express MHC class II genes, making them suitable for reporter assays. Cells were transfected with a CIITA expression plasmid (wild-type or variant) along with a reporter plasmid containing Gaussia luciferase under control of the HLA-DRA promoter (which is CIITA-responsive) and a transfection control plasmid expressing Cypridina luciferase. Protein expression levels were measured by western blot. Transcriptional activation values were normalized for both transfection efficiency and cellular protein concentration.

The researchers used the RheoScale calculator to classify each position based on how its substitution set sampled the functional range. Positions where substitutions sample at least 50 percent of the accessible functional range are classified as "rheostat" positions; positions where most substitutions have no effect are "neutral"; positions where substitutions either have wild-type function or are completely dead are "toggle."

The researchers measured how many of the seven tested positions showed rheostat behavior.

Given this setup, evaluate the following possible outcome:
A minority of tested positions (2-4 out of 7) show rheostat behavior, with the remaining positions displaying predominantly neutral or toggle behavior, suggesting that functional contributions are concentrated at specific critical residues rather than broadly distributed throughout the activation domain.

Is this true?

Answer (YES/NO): NO